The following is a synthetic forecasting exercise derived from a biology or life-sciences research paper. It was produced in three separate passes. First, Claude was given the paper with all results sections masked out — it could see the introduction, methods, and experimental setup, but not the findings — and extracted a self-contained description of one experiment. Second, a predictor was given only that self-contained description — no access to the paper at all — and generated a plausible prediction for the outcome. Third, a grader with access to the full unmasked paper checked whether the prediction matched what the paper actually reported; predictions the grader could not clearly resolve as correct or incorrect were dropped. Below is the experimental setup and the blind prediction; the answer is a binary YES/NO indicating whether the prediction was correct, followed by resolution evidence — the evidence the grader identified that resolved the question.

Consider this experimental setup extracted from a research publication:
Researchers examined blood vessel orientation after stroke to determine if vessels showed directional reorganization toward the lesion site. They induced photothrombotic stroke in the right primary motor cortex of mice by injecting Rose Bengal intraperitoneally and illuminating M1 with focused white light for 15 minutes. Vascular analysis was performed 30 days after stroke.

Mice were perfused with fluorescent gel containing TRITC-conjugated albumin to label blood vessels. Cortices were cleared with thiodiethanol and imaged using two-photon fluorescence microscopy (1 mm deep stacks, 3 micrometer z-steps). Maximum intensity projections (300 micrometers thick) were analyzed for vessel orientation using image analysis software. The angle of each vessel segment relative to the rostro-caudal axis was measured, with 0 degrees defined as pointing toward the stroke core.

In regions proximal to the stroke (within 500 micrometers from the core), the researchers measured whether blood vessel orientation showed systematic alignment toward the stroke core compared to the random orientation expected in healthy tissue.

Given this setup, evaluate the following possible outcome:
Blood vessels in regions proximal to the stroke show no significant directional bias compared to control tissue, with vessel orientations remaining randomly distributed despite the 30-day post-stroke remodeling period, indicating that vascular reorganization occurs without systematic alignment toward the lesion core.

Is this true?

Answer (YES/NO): NO